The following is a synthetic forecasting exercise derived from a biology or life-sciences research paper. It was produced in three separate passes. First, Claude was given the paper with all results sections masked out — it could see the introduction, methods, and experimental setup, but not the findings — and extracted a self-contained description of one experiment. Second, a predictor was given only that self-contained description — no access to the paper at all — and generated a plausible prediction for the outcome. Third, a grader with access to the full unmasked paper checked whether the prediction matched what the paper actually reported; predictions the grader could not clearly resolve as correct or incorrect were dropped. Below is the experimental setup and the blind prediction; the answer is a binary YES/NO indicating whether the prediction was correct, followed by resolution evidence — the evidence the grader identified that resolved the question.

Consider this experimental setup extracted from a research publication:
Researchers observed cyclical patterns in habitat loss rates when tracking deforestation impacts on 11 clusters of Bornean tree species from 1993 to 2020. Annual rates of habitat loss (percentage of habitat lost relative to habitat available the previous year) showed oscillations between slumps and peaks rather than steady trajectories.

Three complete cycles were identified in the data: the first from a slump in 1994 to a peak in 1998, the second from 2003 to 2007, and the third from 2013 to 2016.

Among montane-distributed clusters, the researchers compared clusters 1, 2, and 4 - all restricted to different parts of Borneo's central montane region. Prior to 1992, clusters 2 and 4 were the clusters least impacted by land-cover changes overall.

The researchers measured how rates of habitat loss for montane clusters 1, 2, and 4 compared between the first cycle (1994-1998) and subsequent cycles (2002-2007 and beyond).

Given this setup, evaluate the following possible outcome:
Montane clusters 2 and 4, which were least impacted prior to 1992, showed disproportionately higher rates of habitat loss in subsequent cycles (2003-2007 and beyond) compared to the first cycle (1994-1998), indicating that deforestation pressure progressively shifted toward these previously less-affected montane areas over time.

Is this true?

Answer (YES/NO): YES